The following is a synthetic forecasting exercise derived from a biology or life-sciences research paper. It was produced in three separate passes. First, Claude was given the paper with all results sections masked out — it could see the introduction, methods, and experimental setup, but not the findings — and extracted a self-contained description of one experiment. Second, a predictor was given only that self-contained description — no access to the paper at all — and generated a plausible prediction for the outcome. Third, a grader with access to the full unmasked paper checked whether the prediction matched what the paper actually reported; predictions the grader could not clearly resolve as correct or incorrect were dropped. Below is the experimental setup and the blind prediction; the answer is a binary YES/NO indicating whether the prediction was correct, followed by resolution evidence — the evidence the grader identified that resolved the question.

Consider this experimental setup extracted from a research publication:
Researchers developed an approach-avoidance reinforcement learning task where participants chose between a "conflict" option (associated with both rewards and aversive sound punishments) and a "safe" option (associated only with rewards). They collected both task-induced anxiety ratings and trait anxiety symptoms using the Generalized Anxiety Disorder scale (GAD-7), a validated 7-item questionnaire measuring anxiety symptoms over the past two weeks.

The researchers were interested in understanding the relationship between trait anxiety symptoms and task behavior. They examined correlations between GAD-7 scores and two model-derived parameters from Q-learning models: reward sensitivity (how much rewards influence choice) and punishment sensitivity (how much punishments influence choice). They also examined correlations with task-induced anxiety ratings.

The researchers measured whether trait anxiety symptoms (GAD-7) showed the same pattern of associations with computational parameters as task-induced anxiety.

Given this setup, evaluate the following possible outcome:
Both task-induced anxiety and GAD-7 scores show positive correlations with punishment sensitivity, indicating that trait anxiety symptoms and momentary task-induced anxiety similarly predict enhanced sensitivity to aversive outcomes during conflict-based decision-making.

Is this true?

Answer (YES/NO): NO